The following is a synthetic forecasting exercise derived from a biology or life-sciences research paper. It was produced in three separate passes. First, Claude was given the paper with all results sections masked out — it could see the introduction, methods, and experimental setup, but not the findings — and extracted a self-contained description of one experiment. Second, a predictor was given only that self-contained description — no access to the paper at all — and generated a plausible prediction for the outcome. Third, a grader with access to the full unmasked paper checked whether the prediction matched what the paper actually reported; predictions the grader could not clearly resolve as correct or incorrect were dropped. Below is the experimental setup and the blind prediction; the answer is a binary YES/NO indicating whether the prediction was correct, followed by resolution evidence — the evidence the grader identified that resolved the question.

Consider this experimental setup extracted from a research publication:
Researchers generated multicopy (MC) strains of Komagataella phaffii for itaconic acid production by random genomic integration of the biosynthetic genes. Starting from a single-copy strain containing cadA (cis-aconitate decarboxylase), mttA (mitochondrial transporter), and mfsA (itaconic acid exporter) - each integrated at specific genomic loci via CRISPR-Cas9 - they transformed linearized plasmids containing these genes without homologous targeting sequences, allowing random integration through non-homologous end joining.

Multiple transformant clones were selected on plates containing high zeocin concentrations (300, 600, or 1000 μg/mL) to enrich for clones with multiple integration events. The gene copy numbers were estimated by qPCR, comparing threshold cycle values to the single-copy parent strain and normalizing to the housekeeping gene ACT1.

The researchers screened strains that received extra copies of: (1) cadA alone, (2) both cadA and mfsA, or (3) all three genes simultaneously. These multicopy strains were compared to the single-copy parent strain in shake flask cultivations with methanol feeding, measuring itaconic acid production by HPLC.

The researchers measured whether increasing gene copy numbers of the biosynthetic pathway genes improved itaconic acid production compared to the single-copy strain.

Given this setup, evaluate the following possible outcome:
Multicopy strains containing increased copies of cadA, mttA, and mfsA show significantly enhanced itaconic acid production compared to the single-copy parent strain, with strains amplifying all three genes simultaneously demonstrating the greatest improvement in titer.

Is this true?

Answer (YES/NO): YES